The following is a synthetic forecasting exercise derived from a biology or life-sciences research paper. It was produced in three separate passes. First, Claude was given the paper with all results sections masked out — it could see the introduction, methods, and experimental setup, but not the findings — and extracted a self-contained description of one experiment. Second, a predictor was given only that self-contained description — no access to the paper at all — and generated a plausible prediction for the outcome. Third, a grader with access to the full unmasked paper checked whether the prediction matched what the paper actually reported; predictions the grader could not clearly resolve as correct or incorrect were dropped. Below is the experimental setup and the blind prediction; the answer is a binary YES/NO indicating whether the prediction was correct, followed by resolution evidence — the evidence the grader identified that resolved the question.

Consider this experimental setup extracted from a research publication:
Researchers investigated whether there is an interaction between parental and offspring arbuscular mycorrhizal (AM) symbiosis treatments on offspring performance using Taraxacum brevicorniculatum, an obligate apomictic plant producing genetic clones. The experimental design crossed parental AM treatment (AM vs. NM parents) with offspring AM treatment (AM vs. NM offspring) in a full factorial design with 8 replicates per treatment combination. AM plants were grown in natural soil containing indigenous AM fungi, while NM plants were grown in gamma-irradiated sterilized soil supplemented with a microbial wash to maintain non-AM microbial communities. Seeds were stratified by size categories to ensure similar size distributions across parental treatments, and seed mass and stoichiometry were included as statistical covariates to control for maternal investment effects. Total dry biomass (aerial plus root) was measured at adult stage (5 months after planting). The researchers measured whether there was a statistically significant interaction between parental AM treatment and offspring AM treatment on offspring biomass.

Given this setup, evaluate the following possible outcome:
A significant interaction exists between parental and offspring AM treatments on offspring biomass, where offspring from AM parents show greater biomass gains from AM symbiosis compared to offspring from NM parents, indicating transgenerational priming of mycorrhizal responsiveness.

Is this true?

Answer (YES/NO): NO